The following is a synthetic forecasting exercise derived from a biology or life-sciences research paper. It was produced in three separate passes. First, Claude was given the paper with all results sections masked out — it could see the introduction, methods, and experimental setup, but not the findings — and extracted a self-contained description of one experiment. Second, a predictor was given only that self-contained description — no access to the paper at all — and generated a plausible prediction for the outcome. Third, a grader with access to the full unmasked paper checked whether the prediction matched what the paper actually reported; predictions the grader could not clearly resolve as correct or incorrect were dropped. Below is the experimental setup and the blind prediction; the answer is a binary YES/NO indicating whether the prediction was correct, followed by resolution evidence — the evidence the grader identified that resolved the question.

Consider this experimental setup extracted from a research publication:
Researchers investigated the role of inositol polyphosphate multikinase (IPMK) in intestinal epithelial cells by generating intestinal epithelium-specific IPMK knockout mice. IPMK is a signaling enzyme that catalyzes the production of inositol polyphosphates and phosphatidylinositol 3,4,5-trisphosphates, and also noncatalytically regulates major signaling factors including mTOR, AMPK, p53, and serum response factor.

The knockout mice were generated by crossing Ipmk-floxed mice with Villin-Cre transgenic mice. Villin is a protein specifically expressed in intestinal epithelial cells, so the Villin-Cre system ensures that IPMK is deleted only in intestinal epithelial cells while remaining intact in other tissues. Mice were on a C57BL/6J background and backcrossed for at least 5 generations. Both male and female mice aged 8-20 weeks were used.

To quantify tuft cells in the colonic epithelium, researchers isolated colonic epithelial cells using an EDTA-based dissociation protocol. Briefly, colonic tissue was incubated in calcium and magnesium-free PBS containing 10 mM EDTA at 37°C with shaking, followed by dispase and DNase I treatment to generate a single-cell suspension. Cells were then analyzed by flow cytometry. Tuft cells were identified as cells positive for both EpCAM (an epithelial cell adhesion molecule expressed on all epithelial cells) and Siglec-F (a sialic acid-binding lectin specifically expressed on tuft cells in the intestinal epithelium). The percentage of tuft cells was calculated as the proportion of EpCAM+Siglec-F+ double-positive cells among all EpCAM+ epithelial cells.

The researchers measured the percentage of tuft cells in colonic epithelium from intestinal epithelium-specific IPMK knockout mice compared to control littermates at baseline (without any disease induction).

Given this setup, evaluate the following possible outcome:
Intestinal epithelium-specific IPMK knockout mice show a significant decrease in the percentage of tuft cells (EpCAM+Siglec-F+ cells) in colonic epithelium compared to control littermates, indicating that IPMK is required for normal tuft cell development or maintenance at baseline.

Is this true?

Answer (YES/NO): YES